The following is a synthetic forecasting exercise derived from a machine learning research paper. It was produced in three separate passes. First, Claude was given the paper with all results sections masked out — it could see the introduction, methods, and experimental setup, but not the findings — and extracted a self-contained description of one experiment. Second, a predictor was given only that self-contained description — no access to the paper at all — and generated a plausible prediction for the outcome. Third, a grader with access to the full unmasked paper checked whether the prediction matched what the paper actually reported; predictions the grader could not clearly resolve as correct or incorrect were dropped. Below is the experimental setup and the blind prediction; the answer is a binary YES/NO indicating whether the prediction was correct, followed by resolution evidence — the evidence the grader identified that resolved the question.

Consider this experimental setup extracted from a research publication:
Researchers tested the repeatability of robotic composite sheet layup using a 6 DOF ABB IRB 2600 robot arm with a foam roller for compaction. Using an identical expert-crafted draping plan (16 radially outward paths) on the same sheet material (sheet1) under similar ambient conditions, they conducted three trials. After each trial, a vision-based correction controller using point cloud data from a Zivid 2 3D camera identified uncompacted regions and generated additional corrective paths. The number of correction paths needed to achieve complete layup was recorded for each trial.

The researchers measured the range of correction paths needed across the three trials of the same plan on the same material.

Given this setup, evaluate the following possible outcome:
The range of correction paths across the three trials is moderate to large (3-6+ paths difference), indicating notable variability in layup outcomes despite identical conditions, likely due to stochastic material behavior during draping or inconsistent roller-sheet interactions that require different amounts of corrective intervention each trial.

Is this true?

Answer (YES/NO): YES